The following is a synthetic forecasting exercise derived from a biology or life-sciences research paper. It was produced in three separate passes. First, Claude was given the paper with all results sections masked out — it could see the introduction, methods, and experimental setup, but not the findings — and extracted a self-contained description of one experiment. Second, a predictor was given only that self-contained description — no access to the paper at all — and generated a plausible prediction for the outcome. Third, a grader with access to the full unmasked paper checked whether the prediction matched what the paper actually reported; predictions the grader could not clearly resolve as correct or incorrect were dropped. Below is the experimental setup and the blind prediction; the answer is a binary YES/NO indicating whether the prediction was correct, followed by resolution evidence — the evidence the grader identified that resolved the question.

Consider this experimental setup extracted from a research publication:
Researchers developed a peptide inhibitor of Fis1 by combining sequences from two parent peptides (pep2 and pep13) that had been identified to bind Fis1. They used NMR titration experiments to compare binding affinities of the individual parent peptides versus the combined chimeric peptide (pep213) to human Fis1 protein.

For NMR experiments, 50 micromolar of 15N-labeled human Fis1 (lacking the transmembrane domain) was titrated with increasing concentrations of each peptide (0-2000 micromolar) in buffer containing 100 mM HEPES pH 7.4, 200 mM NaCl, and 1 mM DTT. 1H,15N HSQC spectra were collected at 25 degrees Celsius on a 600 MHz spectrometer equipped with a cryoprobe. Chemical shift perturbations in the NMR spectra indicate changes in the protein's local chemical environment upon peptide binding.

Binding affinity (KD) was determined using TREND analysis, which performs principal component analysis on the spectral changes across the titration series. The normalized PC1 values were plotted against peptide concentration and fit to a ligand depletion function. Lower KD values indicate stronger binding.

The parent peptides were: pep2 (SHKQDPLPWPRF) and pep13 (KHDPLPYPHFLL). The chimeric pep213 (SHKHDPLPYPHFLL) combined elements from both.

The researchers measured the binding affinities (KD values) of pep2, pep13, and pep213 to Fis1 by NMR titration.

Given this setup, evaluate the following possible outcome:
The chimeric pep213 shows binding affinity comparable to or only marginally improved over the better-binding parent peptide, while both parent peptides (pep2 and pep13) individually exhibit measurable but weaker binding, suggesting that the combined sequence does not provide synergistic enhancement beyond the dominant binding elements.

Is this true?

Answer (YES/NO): NO